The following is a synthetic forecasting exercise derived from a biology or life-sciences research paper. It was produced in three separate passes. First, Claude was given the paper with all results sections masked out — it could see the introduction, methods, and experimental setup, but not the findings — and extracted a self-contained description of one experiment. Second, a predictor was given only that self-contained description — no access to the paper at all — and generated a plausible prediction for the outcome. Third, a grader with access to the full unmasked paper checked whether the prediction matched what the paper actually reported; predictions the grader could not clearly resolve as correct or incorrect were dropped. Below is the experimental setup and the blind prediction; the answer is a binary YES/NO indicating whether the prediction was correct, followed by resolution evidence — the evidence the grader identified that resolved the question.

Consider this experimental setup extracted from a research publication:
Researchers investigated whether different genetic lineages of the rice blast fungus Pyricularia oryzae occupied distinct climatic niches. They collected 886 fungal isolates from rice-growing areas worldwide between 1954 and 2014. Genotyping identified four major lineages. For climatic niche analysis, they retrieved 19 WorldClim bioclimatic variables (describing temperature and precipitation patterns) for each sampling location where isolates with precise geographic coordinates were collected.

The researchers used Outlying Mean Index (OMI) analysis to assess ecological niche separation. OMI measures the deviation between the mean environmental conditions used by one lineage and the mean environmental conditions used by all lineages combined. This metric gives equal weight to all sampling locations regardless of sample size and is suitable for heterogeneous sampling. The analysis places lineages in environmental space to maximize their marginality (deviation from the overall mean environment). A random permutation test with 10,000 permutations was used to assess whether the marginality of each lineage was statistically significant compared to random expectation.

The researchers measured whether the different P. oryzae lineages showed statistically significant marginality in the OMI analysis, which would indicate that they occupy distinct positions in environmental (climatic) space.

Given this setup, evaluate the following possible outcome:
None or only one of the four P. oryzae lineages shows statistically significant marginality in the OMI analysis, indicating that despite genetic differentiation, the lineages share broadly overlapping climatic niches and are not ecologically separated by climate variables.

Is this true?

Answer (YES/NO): NO